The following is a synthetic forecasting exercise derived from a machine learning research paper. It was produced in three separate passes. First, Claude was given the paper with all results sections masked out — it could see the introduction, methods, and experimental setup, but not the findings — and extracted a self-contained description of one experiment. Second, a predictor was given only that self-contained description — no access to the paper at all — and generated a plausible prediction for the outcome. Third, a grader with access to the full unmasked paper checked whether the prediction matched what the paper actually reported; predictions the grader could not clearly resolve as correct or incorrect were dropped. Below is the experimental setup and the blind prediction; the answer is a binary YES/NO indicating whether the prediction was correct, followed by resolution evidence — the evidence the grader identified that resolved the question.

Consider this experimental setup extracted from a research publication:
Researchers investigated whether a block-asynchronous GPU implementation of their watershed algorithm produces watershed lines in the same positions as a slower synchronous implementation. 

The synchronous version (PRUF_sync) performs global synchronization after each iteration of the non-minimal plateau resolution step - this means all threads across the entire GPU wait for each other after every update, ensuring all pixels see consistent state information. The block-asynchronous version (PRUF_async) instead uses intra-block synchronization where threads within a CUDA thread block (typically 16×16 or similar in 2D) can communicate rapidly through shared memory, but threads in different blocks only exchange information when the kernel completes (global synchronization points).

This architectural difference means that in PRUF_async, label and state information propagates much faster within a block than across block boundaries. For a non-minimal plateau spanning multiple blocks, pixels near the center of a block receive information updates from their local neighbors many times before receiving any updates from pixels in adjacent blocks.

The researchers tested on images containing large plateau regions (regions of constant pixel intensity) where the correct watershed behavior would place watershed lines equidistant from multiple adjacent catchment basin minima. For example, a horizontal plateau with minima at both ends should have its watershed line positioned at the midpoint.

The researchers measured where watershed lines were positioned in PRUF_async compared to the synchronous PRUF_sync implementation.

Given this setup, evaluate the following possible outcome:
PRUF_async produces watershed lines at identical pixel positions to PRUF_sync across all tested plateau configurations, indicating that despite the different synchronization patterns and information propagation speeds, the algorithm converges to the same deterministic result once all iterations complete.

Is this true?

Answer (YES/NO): NO